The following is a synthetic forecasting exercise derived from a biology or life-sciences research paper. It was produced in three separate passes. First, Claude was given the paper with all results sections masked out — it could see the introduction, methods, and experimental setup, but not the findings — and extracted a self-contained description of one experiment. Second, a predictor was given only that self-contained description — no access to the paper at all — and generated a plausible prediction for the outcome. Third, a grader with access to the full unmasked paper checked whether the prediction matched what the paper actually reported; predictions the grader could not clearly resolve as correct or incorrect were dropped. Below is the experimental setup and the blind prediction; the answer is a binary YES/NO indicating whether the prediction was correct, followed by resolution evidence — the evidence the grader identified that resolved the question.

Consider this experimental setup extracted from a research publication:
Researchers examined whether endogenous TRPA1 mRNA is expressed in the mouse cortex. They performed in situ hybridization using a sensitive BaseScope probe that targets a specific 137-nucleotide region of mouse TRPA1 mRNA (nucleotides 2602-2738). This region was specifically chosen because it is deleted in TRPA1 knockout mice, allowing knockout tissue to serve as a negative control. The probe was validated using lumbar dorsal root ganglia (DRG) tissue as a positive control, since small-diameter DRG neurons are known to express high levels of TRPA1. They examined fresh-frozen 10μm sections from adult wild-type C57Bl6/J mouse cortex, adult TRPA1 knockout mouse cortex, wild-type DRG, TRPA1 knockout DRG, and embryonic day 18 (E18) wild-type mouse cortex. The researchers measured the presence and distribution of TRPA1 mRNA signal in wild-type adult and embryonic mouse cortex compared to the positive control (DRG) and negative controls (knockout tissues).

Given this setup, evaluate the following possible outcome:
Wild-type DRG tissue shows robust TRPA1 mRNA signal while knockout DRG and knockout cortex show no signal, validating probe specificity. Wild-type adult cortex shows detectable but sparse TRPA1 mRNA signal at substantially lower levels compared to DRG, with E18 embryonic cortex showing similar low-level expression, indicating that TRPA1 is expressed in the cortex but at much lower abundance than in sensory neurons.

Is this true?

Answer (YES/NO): NO